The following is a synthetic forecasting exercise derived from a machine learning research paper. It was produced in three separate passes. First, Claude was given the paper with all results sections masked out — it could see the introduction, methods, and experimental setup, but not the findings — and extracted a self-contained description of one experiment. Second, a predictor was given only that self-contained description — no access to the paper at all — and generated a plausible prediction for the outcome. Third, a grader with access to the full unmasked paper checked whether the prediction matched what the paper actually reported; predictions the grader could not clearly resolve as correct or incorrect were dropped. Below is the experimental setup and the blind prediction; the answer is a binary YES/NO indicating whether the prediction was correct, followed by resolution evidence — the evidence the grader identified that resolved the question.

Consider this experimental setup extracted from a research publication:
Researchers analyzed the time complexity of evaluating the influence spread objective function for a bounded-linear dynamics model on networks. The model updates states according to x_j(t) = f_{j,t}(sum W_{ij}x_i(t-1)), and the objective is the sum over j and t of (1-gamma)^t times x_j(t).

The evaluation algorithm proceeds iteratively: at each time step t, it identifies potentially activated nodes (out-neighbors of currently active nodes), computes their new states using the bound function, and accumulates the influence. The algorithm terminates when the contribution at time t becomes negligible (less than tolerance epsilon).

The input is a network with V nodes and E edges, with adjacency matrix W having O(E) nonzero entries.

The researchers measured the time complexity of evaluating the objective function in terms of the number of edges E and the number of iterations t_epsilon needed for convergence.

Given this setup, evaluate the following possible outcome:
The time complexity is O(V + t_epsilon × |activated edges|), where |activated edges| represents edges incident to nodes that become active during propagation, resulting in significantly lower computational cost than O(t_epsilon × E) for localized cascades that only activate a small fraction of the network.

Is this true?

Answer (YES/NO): NO